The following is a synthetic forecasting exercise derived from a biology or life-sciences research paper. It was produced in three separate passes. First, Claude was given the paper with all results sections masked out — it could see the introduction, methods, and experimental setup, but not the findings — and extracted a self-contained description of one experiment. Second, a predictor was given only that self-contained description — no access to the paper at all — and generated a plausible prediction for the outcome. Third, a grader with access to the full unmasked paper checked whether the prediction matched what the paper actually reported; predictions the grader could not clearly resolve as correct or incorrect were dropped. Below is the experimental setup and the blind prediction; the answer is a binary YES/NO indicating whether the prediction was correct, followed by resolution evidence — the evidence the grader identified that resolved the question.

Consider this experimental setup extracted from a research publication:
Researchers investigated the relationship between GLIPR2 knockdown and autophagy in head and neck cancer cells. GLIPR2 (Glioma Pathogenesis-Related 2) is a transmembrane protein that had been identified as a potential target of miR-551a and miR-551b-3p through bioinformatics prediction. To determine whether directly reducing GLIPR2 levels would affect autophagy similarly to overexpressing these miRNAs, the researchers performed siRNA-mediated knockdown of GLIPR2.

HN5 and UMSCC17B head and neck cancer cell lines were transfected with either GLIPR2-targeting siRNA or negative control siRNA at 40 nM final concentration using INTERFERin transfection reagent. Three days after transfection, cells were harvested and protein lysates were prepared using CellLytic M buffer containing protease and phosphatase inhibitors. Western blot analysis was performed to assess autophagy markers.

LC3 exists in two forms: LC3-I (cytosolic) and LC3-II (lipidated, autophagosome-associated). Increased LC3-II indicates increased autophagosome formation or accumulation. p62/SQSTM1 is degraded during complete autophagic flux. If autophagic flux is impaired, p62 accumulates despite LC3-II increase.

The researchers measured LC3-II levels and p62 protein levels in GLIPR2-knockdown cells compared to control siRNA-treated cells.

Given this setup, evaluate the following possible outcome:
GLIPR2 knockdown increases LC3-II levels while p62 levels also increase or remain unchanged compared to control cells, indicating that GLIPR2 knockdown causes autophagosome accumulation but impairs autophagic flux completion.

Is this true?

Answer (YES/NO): YES